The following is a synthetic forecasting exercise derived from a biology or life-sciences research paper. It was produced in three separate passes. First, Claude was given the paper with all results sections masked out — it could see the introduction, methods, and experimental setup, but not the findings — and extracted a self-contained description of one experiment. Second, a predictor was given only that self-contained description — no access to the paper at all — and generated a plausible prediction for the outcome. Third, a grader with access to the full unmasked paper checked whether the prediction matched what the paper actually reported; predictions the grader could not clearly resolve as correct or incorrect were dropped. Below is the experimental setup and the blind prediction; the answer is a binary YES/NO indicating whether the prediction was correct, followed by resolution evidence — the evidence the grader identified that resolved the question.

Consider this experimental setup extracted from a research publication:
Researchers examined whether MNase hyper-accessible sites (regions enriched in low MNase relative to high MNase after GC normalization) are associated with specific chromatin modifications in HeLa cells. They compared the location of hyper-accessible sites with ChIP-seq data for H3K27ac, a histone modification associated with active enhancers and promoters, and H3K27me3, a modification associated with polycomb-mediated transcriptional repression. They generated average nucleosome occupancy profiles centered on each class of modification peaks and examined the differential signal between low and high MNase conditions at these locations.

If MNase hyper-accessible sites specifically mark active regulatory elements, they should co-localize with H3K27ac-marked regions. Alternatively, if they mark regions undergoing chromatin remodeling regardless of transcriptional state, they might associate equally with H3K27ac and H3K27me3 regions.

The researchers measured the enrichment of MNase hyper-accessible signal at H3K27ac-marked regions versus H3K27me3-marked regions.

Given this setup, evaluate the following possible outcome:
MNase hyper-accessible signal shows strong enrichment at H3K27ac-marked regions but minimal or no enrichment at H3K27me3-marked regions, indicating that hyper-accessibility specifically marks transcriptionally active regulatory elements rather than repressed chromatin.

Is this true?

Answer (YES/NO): YES